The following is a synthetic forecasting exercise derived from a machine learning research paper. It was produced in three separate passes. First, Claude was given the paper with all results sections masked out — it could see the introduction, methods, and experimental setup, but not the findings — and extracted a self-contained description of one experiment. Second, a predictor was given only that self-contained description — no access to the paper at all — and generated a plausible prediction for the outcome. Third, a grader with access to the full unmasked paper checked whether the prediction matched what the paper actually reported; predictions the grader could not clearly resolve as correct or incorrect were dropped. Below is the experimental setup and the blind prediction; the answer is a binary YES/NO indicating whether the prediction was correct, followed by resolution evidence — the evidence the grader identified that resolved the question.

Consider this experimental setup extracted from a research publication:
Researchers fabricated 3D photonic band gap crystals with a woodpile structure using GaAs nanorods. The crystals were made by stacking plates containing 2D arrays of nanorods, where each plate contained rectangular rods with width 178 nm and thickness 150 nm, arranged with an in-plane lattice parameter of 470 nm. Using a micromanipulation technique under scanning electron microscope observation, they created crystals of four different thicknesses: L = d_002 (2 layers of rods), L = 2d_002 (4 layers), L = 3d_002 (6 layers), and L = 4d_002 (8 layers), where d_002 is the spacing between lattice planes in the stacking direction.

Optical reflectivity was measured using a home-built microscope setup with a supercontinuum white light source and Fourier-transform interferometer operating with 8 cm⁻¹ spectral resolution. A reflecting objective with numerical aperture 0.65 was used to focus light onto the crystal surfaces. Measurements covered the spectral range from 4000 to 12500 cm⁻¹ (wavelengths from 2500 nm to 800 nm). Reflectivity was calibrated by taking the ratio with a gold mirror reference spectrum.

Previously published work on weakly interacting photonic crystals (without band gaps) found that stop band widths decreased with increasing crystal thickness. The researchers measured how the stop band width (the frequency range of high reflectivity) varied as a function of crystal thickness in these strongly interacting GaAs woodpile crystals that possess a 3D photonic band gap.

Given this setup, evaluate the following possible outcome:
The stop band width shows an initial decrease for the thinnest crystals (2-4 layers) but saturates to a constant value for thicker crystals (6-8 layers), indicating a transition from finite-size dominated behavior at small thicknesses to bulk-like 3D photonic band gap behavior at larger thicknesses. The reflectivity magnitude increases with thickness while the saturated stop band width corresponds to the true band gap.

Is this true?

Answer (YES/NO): YES